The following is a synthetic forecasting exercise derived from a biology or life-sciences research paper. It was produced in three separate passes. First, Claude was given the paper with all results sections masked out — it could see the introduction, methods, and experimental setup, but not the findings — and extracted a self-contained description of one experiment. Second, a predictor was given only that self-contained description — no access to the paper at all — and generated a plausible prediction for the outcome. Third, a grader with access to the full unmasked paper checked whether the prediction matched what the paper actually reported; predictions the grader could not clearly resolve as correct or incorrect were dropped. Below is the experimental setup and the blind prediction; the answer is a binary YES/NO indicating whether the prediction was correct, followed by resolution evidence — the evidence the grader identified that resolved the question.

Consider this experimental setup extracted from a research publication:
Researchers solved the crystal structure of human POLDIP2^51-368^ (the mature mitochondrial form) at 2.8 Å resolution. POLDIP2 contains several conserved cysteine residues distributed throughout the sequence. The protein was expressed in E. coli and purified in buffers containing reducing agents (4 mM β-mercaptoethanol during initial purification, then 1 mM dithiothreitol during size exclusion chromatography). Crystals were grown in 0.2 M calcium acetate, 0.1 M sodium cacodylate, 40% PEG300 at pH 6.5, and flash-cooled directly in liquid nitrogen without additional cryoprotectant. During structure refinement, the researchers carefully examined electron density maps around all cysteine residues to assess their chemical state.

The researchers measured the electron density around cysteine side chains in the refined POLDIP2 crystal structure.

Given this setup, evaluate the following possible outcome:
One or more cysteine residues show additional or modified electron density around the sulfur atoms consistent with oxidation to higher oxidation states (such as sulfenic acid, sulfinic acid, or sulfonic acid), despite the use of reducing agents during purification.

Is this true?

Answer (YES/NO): YES